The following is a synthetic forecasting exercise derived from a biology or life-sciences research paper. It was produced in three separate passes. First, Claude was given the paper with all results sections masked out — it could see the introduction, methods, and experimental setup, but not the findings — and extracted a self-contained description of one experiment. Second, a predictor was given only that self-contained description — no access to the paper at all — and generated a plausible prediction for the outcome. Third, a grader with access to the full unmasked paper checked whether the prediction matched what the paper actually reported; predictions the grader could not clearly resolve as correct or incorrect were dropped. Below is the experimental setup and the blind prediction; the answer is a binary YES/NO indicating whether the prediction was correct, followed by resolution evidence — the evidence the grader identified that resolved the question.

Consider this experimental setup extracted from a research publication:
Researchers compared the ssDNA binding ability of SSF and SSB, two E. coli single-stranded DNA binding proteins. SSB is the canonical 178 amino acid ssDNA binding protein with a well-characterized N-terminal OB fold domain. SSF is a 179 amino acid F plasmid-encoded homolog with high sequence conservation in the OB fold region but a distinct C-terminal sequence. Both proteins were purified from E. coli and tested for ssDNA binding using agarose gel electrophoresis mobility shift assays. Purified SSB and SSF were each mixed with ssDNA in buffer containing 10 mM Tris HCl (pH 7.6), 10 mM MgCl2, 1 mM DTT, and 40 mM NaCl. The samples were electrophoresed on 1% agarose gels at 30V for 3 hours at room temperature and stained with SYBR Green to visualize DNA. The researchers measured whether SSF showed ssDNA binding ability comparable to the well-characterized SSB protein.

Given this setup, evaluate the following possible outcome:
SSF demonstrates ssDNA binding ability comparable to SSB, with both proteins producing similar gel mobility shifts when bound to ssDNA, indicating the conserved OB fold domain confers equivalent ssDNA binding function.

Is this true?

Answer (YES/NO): YES